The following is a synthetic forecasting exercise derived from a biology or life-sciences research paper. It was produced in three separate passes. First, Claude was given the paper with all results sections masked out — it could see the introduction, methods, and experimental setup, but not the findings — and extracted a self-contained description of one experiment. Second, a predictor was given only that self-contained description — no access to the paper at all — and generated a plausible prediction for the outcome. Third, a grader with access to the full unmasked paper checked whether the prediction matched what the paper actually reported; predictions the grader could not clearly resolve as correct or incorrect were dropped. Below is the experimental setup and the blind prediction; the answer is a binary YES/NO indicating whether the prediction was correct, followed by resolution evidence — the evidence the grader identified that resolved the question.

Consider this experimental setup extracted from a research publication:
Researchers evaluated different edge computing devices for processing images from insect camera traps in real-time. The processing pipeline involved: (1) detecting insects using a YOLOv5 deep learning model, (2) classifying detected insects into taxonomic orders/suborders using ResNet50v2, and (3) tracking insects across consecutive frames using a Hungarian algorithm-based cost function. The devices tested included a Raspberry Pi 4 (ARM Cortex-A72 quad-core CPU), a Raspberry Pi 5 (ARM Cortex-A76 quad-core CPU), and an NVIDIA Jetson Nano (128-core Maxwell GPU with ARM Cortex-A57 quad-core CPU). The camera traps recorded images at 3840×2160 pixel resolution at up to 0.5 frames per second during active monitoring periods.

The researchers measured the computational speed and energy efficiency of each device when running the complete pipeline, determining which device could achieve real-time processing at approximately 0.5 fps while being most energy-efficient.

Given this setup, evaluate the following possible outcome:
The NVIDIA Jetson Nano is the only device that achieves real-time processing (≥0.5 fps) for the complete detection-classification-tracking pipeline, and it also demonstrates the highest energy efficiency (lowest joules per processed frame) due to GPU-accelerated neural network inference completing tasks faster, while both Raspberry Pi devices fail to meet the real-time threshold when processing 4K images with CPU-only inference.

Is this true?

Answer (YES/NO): NO